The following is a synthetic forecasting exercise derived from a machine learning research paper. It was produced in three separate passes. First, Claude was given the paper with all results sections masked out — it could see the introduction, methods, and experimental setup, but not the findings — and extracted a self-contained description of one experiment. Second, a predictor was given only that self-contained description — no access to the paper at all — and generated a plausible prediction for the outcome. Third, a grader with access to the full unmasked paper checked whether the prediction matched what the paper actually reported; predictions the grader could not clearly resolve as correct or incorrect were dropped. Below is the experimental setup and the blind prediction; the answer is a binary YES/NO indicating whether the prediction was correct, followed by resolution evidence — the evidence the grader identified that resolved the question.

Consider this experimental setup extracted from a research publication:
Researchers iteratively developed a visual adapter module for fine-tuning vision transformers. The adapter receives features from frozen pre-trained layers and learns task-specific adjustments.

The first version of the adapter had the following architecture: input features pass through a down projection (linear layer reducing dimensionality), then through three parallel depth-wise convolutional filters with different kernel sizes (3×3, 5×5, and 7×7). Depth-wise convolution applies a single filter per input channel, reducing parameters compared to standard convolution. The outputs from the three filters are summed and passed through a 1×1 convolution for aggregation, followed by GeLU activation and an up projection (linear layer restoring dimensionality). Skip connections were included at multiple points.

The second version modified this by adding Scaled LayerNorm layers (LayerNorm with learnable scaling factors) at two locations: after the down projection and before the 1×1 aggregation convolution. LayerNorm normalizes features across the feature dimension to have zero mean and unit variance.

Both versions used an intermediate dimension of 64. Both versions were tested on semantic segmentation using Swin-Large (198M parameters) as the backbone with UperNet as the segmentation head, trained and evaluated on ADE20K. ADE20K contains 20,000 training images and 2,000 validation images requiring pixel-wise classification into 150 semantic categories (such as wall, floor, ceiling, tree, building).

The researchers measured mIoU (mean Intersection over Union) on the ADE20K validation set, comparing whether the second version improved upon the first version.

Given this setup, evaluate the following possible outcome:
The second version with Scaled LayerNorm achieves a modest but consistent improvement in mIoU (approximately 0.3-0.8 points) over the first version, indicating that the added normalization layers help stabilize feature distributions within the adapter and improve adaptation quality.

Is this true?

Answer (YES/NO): NO